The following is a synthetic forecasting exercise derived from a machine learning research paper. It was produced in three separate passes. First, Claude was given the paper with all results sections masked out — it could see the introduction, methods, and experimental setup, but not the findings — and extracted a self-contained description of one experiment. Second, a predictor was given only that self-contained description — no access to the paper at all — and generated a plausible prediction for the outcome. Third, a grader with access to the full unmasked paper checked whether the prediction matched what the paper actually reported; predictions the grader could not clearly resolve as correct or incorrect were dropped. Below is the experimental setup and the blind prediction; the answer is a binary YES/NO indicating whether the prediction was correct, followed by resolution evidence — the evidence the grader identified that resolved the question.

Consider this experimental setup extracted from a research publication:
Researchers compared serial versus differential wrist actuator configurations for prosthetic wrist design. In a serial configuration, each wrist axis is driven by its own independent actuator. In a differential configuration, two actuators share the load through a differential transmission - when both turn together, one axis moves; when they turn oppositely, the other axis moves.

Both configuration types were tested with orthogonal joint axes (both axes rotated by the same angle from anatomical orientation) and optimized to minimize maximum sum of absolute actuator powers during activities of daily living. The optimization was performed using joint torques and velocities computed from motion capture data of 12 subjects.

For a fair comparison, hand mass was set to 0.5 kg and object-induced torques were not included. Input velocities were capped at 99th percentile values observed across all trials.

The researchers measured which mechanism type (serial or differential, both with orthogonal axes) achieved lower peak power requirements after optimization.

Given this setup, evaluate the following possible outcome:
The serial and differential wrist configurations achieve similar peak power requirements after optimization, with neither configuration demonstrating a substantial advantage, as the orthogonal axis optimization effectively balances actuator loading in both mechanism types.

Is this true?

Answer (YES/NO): NO